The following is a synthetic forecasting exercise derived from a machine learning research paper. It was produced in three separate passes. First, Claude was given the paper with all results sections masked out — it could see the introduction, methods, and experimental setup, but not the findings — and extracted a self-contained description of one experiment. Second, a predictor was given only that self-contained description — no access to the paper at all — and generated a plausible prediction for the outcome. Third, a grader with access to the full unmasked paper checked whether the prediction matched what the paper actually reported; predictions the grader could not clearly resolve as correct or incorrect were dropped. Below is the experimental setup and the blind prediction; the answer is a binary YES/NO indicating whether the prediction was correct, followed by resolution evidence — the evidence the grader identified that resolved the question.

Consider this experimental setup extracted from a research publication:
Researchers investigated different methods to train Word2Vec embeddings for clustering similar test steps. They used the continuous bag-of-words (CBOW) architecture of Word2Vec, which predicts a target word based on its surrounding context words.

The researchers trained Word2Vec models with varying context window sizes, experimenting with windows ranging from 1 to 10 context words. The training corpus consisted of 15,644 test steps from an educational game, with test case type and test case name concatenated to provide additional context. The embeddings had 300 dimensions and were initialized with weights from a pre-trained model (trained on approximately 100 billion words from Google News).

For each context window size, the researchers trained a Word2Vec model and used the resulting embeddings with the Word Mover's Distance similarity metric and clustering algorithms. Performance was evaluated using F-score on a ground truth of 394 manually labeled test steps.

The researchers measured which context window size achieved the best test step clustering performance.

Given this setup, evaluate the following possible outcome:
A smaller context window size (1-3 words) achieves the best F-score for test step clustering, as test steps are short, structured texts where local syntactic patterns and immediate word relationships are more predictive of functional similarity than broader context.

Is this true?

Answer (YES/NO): YES